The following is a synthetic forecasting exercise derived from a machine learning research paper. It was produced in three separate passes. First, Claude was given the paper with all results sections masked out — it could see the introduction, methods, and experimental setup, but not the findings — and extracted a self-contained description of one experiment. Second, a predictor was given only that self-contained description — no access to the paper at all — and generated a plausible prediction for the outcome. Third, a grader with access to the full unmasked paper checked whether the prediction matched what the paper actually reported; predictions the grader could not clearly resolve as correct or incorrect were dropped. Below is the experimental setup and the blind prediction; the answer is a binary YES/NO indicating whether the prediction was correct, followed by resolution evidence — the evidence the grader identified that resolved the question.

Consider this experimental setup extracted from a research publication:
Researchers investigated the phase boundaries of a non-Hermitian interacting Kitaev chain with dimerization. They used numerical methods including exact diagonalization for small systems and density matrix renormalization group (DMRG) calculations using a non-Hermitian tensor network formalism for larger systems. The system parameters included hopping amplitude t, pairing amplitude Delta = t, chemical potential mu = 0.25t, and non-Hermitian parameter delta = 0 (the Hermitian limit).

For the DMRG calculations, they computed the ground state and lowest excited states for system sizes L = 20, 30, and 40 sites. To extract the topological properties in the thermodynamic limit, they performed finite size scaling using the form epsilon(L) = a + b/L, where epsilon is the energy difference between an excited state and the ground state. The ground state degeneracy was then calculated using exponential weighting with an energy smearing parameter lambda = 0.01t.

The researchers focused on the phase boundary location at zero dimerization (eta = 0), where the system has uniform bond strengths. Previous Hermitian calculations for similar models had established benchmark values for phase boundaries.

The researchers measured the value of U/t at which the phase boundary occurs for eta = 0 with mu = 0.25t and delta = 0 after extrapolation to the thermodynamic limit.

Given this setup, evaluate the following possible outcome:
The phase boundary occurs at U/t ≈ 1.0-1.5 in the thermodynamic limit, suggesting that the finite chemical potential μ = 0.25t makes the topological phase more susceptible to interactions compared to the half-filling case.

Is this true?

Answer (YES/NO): NO